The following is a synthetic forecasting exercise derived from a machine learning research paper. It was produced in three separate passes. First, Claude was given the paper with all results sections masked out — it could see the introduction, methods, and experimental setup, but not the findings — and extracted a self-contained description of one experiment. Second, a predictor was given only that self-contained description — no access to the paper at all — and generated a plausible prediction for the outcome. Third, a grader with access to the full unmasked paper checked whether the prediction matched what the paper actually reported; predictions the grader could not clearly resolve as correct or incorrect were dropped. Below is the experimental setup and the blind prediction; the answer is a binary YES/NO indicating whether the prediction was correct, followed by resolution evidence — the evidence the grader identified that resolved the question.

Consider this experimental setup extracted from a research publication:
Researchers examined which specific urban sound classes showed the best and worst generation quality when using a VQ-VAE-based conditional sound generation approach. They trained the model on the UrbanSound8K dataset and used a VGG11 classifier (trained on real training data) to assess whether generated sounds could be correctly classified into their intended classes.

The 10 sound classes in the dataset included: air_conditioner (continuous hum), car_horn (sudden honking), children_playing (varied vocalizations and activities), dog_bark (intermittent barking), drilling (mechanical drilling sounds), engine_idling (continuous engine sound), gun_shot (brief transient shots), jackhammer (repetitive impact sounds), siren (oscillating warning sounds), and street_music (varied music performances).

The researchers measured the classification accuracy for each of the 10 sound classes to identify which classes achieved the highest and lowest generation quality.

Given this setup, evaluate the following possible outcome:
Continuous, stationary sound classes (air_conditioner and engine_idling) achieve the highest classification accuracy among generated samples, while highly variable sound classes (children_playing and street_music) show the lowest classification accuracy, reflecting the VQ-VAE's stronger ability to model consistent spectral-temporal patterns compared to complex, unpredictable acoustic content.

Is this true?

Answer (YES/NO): NO